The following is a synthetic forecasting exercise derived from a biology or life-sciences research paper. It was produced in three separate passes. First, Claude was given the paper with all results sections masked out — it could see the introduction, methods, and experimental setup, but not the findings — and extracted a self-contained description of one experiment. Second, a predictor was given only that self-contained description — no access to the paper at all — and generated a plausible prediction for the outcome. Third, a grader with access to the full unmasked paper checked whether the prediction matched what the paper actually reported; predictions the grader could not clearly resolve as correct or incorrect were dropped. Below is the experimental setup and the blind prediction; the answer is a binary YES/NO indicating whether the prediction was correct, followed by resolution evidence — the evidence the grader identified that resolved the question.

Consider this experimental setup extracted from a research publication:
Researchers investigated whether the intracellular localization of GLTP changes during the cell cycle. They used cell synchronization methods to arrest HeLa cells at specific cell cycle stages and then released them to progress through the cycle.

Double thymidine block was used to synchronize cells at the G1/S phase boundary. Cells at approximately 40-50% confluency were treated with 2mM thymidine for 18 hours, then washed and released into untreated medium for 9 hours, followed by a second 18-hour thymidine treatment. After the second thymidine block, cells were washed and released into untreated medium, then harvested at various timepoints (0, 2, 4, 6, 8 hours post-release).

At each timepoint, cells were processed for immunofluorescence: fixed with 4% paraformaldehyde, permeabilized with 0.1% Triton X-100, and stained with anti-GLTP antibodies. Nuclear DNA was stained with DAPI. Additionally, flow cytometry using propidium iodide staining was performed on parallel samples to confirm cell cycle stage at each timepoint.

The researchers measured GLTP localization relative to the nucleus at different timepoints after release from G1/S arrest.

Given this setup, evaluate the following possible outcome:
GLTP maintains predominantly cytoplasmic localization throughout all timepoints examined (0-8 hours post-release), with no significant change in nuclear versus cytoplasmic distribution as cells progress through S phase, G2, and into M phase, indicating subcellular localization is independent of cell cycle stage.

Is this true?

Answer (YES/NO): NO